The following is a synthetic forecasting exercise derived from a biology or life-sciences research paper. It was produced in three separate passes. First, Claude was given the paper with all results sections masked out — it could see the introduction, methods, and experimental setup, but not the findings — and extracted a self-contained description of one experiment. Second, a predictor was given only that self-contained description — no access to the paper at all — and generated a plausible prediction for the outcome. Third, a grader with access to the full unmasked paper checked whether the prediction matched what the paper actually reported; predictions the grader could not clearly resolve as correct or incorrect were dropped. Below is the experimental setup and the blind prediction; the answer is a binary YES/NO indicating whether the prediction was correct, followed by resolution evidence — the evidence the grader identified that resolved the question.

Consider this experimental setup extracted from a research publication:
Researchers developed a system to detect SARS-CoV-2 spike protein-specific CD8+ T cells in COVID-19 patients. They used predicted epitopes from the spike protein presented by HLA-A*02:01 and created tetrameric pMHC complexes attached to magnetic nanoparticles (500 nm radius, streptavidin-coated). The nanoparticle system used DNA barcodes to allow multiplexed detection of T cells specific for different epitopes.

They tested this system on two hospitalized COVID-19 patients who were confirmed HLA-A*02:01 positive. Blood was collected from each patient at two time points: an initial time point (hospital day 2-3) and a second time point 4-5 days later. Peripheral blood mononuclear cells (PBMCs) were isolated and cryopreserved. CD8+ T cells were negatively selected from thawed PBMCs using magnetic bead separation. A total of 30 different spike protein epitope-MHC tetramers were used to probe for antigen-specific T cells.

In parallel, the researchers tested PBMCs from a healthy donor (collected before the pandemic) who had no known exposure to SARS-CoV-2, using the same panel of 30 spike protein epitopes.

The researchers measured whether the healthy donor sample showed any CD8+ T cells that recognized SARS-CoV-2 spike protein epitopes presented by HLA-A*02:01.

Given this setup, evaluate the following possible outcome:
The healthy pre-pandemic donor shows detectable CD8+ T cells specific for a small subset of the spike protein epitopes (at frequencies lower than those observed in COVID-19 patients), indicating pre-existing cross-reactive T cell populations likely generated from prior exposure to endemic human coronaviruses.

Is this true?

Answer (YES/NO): NO